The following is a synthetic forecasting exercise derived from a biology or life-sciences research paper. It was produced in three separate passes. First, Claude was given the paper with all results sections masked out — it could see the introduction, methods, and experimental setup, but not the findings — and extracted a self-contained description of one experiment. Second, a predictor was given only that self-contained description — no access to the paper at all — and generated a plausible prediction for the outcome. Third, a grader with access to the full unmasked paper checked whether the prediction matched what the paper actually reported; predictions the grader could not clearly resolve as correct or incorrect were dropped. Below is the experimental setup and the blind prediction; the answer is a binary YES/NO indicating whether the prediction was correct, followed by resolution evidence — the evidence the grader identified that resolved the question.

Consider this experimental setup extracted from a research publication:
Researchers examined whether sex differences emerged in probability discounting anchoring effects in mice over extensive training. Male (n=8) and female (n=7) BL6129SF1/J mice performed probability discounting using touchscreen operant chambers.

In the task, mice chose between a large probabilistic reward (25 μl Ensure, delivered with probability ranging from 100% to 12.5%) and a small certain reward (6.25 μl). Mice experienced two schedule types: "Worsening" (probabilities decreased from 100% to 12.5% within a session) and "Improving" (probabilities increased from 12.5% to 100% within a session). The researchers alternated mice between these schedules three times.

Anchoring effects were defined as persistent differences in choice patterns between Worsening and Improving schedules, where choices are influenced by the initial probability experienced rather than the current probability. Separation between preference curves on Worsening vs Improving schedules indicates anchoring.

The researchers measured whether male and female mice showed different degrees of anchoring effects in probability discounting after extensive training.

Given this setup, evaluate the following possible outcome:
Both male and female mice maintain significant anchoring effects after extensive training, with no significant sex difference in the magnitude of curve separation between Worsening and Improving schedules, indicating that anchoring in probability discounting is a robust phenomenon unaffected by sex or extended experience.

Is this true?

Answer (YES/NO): NO